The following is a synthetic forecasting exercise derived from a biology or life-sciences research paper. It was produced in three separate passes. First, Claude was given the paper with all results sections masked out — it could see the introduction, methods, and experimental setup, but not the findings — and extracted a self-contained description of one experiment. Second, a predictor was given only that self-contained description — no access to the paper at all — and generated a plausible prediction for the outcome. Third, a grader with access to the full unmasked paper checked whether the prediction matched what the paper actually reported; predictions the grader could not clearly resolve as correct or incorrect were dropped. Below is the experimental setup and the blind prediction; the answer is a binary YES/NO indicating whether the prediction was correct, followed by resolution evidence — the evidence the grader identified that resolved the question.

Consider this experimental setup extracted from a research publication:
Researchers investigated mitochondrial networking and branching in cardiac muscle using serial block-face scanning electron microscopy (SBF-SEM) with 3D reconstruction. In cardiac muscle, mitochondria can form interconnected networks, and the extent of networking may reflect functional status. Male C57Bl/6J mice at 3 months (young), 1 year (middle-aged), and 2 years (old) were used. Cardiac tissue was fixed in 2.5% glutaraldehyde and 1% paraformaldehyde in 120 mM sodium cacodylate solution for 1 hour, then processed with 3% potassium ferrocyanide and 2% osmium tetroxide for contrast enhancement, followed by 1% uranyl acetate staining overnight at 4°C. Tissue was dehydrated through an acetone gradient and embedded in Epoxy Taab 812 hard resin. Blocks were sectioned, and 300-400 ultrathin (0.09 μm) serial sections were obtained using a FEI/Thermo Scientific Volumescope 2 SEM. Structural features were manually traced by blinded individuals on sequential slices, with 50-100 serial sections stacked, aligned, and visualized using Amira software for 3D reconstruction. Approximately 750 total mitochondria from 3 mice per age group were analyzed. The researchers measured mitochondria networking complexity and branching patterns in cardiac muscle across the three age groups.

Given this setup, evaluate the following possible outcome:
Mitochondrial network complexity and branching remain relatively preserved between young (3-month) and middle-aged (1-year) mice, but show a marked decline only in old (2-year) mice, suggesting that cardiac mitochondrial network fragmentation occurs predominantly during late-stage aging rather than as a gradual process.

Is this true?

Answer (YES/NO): NO